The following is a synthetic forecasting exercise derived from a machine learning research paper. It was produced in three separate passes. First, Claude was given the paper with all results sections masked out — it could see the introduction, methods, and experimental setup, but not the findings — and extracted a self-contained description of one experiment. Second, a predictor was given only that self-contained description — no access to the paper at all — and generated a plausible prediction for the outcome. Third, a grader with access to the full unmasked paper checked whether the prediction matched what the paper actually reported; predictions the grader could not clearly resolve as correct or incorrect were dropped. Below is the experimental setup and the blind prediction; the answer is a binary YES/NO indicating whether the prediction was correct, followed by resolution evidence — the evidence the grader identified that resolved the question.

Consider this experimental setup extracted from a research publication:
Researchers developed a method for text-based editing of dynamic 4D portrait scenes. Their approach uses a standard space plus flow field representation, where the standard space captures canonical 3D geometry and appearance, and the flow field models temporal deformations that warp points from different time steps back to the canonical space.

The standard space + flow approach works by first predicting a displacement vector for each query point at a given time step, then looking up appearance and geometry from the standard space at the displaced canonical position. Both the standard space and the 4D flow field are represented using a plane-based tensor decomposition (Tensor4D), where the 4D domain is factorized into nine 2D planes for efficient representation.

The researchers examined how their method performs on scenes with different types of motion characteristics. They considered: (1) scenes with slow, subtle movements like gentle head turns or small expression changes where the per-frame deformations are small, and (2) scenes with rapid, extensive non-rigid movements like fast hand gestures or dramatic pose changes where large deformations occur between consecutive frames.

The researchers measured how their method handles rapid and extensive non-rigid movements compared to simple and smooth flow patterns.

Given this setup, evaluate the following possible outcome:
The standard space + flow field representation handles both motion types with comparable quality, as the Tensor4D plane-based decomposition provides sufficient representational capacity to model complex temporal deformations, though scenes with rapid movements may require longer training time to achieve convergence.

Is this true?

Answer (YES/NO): NO